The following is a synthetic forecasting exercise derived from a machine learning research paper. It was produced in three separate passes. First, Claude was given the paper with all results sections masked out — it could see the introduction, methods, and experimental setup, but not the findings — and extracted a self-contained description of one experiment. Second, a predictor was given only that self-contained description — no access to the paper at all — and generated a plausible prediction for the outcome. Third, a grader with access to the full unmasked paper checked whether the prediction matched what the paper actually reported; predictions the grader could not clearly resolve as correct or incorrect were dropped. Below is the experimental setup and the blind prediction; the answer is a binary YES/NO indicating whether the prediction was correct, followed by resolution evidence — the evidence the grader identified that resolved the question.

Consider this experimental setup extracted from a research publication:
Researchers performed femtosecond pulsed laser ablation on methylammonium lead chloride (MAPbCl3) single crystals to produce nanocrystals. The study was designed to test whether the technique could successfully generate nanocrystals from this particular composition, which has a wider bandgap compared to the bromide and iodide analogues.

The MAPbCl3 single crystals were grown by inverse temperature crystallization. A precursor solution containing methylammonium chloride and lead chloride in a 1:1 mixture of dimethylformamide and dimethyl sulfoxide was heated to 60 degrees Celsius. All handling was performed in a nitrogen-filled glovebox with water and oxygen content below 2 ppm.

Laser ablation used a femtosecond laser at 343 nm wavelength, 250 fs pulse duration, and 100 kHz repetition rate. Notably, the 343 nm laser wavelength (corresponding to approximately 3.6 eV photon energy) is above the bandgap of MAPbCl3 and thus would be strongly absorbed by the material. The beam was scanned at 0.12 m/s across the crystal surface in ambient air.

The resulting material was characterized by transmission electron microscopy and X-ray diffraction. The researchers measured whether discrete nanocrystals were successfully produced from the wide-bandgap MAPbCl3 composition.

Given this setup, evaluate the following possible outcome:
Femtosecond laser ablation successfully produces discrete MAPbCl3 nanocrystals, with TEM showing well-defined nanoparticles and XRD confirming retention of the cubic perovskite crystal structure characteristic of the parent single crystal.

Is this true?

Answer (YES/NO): YES